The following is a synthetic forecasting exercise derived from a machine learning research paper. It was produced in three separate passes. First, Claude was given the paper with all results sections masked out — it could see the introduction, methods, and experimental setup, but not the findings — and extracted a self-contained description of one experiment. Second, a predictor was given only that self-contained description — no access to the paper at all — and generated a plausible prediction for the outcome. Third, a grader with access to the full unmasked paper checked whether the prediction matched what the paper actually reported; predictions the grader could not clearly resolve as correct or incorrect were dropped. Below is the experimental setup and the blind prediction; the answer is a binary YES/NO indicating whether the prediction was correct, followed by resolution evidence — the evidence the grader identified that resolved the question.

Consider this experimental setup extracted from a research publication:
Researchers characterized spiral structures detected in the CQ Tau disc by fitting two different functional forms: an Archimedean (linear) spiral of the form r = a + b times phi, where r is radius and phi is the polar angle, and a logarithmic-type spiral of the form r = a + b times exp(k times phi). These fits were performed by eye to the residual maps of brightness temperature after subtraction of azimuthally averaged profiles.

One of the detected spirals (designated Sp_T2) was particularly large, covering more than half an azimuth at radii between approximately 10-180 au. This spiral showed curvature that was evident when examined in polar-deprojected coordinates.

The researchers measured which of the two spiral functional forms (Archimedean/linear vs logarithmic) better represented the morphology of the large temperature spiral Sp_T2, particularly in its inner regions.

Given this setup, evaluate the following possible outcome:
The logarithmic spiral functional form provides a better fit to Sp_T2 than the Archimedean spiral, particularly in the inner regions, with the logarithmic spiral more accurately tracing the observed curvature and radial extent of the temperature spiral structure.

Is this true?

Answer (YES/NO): YES